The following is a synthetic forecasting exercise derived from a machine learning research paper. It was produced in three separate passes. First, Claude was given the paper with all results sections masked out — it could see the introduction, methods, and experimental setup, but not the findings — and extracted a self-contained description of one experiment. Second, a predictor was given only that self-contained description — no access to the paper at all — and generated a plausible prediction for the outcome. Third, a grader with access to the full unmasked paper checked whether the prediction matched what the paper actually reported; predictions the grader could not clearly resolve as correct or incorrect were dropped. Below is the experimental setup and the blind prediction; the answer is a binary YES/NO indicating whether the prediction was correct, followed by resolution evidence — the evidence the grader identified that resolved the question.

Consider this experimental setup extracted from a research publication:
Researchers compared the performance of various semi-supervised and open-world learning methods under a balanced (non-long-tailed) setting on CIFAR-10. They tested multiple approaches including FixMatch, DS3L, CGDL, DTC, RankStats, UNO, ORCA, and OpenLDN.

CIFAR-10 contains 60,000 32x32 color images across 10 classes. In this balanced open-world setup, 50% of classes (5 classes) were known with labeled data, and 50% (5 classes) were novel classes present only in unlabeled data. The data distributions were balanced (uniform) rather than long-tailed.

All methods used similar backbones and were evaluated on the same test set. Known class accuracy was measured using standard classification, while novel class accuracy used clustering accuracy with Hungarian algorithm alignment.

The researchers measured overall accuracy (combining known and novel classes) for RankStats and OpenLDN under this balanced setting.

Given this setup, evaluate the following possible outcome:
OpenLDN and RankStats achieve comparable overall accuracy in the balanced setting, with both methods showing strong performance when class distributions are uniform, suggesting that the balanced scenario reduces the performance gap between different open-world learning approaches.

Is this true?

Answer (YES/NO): NO